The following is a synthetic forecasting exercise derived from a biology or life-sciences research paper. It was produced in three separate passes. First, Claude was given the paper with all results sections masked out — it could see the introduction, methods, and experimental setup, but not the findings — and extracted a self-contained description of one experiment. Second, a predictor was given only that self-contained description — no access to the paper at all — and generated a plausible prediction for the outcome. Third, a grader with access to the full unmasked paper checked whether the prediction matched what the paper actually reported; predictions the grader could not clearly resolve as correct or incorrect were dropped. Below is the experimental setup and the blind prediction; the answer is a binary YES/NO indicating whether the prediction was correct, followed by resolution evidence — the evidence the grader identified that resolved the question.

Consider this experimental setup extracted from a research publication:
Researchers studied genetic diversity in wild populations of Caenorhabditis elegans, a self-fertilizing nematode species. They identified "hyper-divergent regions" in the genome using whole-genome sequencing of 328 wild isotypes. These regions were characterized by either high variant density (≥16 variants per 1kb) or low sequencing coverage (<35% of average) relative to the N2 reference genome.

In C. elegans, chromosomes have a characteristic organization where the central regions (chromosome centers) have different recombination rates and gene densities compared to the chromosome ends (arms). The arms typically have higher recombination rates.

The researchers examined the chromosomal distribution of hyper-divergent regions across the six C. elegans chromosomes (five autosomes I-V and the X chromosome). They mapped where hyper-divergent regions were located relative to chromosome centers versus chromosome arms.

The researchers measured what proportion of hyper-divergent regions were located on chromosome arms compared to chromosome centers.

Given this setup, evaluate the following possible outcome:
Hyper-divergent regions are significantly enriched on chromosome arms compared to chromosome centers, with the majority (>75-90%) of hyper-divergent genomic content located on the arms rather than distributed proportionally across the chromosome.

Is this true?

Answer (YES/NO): NO